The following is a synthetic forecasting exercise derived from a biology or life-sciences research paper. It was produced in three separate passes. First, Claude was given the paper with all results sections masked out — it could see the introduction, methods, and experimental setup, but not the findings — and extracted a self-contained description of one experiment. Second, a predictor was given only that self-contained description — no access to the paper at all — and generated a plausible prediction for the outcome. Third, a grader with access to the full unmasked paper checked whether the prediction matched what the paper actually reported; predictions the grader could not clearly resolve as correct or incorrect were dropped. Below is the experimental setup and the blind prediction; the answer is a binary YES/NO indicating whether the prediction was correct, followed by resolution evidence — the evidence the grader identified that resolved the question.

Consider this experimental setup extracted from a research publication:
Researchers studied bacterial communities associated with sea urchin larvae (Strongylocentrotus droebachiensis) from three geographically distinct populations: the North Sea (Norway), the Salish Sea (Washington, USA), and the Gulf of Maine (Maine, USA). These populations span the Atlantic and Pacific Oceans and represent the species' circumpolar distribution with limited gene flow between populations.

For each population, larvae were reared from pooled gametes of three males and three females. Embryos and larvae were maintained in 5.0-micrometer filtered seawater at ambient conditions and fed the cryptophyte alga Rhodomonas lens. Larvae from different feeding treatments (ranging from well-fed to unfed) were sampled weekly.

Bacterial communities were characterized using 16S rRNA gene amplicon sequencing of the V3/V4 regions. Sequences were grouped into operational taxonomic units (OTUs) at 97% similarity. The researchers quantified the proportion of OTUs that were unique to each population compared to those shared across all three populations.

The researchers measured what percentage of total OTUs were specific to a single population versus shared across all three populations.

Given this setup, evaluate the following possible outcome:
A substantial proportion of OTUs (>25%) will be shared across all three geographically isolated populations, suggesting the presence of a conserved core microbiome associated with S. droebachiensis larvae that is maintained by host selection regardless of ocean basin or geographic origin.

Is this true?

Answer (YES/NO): NO